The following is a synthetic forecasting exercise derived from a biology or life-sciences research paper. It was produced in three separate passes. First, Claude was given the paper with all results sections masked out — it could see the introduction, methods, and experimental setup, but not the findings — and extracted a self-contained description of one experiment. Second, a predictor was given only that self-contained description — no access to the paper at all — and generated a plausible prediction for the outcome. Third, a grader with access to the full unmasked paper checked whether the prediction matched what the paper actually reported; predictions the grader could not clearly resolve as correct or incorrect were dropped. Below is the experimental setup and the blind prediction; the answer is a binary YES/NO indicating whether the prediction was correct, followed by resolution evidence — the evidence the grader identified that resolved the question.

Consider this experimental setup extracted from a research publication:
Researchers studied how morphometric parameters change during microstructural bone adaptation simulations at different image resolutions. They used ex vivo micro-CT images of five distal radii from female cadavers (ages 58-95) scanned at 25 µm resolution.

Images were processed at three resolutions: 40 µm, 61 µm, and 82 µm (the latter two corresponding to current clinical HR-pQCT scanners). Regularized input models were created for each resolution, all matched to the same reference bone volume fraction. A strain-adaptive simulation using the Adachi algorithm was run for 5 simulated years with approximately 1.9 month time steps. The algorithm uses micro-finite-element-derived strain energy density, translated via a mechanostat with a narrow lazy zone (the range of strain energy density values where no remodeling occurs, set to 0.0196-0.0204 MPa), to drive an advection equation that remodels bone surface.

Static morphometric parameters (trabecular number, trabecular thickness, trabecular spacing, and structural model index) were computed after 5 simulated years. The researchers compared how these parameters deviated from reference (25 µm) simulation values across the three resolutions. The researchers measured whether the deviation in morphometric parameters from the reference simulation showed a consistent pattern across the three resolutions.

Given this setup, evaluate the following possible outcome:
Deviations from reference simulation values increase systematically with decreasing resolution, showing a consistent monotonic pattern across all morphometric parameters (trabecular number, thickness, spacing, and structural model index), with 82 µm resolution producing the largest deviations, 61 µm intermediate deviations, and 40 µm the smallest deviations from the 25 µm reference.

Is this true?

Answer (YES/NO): NO